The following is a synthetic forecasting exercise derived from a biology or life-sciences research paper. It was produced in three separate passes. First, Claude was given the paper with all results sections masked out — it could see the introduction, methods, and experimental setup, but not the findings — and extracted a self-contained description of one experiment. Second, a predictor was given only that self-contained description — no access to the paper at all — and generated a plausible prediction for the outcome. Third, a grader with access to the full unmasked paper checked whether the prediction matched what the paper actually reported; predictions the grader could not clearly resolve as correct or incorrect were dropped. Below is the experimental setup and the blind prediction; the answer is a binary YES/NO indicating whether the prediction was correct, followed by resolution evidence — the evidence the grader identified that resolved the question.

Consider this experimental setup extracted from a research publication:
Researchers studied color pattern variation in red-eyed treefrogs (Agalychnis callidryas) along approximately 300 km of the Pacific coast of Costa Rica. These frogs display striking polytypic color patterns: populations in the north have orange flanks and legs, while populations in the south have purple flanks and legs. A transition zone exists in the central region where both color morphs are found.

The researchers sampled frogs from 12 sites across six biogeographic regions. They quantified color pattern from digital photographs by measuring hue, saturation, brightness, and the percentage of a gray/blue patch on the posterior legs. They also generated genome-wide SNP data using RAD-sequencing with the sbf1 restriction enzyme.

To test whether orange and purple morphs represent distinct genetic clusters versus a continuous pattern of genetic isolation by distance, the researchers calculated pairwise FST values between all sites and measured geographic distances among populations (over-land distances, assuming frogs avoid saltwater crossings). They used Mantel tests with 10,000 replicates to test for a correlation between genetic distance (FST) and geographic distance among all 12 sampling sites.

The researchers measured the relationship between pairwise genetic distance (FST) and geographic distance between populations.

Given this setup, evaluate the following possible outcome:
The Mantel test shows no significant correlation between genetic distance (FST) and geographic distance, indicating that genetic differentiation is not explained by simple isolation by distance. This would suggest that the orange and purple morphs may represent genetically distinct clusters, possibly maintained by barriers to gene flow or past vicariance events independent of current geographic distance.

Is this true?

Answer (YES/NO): NO